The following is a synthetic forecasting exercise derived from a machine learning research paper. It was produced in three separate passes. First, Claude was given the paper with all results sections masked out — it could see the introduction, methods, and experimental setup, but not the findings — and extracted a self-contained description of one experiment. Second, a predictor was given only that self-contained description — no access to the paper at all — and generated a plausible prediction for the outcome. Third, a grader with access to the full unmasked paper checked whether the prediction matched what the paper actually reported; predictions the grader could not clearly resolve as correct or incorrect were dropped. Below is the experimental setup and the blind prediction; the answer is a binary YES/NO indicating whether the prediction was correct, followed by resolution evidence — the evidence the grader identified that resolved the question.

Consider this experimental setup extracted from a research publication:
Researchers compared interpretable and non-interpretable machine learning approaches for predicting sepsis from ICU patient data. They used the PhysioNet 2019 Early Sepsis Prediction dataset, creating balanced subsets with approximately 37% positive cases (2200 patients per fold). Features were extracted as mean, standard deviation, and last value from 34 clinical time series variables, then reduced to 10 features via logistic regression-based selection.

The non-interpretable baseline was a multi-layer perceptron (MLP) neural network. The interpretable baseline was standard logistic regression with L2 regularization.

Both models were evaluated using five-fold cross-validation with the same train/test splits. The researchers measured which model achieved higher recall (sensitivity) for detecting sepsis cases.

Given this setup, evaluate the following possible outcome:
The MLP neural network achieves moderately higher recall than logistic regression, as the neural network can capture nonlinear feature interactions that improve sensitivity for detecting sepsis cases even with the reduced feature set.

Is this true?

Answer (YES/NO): NO